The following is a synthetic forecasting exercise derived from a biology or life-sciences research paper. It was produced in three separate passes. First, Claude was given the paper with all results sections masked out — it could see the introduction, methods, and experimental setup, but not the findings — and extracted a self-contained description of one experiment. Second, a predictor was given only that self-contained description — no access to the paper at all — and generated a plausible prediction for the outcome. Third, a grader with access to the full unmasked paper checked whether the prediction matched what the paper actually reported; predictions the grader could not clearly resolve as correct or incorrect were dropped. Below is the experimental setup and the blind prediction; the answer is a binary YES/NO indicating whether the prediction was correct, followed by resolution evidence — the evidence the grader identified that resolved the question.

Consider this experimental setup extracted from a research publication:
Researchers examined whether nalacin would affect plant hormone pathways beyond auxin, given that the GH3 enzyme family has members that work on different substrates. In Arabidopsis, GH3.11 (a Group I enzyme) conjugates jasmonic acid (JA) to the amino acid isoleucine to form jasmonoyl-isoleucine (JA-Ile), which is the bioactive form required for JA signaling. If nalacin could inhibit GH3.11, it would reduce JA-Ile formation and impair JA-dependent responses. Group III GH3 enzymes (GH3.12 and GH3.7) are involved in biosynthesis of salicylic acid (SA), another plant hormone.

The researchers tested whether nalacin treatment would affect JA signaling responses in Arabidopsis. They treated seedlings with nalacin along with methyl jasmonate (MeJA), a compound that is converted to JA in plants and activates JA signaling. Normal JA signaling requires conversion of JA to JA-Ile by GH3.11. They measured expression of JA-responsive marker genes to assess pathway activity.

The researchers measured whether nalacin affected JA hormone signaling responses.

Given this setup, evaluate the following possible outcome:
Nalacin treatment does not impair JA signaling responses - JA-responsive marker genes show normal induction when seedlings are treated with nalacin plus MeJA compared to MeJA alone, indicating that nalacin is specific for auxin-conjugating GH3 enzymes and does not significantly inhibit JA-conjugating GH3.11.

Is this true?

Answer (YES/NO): NO